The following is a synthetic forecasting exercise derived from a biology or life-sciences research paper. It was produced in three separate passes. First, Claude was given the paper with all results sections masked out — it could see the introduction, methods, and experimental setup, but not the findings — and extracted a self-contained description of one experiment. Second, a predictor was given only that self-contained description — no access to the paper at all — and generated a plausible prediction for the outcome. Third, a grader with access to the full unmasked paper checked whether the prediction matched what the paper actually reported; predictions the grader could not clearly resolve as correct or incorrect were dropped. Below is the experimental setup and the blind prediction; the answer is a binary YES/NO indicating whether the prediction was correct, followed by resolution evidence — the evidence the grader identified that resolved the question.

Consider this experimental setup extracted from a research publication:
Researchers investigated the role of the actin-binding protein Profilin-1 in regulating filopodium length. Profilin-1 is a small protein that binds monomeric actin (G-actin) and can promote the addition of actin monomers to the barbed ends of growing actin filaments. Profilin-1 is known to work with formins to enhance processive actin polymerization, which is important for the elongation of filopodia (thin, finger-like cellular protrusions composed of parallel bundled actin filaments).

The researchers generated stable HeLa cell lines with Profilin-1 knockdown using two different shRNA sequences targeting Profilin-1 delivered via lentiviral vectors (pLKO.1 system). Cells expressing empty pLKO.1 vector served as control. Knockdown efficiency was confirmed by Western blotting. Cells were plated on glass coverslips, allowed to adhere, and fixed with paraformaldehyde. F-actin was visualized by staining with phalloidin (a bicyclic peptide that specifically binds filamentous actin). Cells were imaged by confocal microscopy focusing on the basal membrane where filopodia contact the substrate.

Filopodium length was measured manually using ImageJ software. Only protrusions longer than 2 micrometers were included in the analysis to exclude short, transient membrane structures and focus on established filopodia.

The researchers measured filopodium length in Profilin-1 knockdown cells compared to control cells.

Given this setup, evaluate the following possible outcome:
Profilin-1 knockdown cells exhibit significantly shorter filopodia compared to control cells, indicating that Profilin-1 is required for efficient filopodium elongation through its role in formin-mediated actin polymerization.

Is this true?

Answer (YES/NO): NO